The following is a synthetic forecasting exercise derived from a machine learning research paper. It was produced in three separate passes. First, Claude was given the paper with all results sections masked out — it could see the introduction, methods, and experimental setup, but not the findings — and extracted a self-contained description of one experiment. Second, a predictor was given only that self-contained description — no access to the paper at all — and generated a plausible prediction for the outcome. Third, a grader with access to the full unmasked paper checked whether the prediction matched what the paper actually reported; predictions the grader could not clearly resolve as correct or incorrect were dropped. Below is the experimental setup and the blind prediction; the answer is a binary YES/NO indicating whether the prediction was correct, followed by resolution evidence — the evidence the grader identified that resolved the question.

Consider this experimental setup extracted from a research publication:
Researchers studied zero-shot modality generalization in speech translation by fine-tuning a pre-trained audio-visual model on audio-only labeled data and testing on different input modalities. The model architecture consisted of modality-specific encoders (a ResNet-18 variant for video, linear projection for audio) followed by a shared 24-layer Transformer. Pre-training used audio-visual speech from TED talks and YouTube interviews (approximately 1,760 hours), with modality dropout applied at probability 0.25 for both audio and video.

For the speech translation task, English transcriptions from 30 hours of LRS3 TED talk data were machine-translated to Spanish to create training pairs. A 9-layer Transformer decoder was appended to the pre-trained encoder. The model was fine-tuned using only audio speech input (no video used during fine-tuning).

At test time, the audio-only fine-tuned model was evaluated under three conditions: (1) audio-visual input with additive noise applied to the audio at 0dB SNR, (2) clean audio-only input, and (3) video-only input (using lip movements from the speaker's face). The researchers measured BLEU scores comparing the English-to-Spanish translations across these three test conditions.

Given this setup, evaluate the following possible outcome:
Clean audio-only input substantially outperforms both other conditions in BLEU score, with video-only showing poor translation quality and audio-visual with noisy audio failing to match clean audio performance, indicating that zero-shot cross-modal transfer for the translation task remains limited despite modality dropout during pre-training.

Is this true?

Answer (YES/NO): NO